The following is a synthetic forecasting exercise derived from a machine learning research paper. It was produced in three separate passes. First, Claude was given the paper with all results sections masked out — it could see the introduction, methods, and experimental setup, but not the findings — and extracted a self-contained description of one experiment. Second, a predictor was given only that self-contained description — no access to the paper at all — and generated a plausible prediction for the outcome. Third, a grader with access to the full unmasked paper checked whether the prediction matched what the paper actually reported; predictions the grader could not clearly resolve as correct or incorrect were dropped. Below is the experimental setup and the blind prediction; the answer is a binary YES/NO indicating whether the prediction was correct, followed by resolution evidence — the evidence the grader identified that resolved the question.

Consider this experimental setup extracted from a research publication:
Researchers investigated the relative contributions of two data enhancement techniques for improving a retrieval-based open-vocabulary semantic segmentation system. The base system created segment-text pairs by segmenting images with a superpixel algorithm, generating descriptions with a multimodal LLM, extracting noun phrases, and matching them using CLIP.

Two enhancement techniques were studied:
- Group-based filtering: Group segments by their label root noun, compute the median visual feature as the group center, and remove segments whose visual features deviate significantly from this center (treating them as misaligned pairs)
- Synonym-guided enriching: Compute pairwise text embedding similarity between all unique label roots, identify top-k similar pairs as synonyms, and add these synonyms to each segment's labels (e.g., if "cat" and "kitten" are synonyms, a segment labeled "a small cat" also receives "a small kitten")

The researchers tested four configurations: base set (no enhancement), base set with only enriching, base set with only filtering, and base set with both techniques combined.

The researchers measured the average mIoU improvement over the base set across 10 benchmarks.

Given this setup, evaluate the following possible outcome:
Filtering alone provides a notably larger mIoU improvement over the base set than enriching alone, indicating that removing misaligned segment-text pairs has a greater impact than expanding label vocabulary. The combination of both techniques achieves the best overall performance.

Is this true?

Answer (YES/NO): YES